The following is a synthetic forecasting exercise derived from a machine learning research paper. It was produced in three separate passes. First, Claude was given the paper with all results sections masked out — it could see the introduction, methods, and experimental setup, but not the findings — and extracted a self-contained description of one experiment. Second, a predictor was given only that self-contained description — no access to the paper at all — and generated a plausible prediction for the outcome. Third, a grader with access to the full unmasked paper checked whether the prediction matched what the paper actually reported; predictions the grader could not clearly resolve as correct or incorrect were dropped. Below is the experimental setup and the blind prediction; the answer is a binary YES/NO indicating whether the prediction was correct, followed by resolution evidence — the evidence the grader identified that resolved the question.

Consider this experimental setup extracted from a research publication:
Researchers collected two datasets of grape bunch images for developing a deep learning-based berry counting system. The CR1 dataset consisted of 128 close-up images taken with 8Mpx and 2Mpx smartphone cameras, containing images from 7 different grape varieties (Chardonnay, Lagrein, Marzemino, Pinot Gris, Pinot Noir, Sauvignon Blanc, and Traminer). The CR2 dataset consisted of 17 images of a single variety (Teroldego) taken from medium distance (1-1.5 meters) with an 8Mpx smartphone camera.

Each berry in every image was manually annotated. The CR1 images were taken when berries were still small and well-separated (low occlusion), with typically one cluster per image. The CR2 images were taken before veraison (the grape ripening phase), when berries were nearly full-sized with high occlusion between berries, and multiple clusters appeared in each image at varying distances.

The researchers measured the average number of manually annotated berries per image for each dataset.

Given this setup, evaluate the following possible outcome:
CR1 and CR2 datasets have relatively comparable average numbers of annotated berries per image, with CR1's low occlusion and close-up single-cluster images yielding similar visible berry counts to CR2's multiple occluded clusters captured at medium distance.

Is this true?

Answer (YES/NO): NO